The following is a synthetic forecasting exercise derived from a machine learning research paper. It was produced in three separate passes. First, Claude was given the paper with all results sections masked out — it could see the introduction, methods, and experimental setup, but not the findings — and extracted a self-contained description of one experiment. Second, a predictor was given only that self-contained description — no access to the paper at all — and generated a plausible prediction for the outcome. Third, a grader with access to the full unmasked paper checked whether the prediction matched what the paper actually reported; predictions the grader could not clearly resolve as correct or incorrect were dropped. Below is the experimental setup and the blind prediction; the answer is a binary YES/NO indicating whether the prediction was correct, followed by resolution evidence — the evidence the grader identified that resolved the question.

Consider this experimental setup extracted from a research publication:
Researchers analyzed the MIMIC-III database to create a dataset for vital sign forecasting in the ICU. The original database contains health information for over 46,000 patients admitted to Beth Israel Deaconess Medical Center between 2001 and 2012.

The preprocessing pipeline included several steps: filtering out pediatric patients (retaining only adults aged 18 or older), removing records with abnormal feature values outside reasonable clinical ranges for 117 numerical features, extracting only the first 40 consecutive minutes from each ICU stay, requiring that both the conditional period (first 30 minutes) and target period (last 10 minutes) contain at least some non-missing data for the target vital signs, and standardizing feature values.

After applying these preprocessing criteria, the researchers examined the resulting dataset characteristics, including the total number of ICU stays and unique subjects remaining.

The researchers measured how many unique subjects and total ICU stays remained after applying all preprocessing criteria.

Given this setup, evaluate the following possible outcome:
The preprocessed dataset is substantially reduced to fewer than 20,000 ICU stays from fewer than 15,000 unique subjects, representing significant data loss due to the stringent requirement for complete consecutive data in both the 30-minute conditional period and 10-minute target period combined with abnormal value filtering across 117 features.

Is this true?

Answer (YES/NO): NO